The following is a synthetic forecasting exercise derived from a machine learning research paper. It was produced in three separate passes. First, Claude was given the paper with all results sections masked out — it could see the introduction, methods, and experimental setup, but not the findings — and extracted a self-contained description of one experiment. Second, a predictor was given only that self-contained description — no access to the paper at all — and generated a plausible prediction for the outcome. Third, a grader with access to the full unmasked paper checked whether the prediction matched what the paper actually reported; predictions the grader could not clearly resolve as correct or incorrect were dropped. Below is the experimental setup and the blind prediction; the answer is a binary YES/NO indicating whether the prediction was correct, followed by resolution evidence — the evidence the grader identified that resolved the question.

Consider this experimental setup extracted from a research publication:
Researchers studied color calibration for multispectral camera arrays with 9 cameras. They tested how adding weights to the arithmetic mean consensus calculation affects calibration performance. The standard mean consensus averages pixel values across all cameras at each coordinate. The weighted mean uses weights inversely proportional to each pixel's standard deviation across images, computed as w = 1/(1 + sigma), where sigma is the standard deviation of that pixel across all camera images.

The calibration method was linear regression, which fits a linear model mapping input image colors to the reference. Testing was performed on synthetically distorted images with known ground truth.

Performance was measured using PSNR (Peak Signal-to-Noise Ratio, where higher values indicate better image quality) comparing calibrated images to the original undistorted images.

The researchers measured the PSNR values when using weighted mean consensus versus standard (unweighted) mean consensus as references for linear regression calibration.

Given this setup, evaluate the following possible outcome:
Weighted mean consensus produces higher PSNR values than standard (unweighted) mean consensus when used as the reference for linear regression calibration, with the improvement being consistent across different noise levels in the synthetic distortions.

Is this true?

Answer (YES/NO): NO